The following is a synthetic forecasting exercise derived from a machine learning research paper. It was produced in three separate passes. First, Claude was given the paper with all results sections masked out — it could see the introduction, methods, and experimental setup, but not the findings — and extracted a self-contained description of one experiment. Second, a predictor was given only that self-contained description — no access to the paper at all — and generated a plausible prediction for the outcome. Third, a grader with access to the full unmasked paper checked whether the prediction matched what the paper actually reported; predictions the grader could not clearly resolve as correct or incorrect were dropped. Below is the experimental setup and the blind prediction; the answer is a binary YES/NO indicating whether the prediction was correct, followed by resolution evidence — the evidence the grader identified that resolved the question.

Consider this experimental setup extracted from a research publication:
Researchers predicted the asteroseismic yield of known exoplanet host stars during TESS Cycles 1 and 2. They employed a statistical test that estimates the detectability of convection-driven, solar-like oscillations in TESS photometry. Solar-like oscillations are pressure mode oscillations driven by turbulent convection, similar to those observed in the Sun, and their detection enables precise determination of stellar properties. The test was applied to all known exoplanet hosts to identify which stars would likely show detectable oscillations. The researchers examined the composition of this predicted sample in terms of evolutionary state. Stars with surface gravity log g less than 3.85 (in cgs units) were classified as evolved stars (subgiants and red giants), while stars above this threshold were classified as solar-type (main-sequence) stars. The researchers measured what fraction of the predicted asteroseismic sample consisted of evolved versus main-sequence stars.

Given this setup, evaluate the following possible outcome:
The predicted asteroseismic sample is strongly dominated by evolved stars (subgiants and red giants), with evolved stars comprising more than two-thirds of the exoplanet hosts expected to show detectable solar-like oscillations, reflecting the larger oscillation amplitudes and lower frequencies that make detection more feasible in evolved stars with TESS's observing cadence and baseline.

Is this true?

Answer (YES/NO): NO